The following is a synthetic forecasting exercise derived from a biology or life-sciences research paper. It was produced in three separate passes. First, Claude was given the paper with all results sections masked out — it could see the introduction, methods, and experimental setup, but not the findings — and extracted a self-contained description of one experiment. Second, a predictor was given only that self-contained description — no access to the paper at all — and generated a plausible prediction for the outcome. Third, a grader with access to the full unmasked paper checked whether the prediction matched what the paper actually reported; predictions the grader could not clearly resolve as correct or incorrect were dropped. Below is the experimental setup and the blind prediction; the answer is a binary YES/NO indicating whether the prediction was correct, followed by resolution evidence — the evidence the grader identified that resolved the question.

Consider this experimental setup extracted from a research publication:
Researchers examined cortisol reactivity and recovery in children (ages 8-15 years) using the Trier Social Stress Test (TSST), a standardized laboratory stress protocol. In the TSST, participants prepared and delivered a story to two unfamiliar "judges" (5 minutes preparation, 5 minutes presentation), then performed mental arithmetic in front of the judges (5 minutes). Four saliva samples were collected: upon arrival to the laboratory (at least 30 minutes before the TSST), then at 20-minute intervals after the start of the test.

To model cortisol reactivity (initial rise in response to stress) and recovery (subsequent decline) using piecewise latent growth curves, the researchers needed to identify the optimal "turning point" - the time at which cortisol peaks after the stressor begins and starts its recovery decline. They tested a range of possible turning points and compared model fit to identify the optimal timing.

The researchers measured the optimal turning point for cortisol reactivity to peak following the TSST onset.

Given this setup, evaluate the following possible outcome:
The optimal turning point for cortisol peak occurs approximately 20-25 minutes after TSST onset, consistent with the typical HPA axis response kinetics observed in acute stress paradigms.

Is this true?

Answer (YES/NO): YES